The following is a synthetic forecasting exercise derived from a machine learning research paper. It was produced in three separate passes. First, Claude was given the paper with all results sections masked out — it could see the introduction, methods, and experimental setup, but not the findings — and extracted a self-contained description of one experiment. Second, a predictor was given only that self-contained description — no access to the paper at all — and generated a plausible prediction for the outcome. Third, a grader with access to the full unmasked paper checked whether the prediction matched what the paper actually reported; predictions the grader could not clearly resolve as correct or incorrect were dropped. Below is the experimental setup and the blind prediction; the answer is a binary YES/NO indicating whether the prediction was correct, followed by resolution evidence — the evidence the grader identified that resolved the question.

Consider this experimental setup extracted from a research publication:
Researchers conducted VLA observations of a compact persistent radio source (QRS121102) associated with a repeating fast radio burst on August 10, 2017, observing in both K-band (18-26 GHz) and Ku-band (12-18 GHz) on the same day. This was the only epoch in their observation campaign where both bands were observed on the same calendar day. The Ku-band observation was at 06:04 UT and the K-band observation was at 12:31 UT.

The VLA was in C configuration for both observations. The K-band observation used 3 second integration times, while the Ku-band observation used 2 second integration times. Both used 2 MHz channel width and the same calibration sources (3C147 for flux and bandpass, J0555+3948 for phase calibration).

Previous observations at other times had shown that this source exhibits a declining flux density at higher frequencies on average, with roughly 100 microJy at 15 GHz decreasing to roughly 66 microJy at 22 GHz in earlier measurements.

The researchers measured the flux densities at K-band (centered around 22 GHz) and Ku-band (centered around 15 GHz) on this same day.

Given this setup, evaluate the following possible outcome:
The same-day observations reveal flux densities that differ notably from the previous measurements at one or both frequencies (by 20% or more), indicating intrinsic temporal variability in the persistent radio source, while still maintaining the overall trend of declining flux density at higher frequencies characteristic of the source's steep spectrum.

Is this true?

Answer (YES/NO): NO